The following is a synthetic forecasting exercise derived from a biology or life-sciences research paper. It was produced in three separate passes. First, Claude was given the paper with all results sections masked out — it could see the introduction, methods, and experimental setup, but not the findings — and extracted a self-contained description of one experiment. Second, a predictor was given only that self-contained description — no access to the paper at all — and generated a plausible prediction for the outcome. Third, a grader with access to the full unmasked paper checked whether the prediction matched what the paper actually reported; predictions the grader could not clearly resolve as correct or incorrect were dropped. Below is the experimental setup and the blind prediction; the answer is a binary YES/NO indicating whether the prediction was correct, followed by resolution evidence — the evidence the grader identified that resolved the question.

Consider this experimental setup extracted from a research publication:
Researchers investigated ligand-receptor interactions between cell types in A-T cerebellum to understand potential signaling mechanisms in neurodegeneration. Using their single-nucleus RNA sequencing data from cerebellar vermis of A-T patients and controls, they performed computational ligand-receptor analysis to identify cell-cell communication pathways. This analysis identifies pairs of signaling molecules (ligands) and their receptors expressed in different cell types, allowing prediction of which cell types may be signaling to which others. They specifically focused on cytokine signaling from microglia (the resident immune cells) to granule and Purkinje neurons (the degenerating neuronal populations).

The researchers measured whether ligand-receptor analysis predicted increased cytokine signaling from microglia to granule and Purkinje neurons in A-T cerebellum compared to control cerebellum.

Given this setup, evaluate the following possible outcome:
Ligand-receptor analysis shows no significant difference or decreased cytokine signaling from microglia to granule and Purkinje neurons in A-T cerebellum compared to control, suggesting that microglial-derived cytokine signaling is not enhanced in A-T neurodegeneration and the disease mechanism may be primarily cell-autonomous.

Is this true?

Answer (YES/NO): NO